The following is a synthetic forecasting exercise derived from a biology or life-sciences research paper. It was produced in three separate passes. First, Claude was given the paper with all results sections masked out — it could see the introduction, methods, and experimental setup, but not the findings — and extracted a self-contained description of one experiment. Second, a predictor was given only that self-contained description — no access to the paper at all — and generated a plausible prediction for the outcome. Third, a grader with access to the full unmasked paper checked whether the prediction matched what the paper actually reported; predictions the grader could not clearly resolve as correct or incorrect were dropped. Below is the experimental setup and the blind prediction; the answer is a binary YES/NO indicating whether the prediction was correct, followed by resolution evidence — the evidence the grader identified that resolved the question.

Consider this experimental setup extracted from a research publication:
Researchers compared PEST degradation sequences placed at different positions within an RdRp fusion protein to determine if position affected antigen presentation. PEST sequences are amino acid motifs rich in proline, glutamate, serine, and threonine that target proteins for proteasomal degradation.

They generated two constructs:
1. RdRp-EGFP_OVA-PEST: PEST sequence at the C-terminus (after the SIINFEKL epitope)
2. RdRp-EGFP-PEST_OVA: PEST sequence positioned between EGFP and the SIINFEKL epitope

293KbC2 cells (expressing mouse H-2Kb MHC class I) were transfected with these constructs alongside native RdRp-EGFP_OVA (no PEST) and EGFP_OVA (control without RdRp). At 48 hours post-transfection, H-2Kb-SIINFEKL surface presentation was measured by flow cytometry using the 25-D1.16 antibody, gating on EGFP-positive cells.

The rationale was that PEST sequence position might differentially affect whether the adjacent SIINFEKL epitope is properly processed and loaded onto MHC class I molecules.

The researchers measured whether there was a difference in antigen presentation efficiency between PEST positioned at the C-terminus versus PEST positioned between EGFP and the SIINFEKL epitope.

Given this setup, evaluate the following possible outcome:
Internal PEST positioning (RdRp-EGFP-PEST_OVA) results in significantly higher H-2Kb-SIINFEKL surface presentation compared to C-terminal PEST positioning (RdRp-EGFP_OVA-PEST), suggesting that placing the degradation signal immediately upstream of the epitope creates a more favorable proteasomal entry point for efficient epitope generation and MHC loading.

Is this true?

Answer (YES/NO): NO